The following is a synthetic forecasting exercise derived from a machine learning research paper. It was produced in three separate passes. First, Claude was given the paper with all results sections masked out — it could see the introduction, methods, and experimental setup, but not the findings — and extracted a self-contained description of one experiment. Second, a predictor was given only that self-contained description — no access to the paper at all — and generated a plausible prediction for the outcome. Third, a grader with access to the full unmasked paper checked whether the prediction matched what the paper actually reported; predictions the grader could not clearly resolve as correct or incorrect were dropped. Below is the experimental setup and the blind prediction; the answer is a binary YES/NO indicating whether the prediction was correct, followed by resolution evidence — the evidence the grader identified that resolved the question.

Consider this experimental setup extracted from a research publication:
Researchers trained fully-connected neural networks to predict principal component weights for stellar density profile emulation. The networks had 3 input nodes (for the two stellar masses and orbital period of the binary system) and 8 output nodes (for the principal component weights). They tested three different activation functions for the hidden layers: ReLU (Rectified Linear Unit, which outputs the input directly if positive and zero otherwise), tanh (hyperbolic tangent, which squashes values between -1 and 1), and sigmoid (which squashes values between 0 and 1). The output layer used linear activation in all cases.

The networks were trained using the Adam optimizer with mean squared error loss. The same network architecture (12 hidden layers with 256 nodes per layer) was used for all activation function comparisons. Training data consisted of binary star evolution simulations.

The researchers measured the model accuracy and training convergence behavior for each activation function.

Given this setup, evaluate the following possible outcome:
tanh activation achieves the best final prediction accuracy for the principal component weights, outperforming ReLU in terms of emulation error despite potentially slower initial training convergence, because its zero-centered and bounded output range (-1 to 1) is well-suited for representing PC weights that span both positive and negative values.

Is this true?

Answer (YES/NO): NO